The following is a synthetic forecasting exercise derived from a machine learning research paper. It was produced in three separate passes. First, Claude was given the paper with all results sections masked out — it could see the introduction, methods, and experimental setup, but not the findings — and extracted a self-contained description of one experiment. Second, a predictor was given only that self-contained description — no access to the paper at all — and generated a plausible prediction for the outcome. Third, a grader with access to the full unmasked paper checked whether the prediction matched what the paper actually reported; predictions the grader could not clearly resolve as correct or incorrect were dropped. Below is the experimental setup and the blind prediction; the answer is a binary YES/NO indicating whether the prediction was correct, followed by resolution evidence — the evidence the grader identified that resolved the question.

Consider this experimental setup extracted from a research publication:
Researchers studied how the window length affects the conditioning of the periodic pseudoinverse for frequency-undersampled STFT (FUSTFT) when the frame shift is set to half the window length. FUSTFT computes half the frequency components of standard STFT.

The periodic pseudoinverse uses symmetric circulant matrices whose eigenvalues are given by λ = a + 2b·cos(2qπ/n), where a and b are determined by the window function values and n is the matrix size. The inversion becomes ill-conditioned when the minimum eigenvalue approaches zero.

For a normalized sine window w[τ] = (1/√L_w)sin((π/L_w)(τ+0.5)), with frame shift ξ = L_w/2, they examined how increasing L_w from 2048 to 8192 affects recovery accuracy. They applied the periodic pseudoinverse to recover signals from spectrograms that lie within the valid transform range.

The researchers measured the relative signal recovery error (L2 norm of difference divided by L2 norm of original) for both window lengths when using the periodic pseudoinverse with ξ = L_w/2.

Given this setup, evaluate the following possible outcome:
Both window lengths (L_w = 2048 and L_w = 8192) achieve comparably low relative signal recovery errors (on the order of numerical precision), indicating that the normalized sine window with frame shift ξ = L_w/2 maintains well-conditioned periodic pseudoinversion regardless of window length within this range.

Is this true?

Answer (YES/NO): NO